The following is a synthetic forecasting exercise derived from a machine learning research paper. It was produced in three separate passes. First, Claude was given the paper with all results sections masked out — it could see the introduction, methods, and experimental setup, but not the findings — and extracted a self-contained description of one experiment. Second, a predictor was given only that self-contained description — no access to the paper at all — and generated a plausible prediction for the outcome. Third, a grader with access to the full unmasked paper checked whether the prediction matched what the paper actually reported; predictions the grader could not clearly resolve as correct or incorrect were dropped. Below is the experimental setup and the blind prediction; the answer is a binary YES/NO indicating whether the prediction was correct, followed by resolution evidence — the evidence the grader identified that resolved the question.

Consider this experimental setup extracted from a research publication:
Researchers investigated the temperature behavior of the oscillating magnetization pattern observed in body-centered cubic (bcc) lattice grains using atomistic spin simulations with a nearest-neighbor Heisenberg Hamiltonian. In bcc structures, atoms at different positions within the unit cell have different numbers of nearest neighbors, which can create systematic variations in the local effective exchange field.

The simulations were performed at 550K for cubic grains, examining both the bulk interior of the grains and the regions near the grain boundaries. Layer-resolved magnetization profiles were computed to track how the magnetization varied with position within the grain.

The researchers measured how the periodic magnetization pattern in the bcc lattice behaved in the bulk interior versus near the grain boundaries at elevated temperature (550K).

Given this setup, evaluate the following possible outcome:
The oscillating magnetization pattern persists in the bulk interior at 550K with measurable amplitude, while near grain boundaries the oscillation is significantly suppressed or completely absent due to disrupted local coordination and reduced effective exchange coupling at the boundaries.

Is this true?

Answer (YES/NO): NO